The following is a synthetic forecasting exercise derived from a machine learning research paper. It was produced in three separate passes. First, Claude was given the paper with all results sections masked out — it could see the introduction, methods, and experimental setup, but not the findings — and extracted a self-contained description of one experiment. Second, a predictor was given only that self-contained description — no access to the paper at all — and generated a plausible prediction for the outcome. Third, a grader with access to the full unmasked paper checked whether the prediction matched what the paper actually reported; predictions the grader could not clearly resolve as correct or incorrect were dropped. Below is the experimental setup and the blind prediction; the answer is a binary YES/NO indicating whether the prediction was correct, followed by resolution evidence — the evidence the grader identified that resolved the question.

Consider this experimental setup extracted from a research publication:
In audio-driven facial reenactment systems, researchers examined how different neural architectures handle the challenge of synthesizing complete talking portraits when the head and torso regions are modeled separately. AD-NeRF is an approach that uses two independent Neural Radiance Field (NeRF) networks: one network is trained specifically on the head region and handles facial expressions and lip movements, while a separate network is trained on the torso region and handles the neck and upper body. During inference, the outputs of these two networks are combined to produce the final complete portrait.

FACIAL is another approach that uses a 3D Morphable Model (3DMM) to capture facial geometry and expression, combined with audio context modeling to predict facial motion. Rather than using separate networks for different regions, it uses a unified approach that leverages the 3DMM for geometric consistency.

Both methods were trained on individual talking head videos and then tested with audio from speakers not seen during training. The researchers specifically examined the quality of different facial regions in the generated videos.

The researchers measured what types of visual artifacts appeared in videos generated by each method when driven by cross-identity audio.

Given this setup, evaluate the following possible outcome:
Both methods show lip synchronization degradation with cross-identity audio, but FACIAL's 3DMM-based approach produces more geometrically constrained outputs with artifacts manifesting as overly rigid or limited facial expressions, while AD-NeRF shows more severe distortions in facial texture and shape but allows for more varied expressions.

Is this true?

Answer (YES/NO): NO